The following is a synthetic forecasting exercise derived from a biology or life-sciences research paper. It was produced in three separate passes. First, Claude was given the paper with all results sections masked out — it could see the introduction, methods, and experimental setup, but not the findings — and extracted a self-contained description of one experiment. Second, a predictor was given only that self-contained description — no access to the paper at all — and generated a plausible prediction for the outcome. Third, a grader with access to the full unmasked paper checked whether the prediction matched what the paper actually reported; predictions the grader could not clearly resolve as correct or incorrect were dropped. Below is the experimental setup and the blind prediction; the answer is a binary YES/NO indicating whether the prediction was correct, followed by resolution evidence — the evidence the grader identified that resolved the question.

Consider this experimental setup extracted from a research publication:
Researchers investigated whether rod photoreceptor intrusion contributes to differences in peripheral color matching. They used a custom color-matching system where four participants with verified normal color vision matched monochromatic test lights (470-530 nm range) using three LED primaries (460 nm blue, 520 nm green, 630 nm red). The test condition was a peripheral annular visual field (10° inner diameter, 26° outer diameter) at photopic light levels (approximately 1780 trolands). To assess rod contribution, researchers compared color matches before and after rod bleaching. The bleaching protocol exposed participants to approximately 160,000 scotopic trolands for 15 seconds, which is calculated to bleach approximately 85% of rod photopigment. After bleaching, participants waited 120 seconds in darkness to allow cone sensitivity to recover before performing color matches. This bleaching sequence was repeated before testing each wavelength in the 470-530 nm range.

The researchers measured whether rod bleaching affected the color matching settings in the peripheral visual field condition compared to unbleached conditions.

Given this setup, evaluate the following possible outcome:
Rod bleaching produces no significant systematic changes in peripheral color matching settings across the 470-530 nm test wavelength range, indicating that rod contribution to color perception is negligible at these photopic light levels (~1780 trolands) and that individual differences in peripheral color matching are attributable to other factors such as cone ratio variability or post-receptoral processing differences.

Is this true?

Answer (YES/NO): NO